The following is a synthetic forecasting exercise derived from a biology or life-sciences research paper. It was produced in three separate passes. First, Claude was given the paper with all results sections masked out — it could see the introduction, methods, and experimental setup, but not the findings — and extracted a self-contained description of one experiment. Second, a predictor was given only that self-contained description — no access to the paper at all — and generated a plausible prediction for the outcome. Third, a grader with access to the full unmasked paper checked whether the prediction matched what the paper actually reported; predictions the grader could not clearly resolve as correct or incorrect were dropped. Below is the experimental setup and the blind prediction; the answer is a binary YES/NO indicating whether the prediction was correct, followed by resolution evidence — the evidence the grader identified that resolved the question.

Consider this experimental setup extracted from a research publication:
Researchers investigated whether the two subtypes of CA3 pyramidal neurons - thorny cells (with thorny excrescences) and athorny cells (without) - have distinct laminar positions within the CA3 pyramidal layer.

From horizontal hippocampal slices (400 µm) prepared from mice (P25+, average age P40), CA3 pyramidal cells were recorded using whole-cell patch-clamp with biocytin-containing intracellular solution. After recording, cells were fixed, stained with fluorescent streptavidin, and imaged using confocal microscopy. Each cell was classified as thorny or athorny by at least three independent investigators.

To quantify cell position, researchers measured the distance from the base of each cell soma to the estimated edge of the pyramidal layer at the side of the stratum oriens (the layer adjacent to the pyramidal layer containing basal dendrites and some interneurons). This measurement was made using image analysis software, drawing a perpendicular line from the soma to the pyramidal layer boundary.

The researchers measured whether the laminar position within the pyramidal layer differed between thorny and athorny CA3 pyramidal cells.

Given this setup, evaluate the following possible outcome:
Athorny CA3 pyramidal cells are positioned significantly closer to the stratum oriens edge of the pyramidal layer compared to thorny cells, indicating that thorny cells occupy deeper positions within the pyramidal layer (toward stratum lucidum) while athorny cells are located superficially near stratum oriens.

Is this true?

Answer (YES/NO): NO